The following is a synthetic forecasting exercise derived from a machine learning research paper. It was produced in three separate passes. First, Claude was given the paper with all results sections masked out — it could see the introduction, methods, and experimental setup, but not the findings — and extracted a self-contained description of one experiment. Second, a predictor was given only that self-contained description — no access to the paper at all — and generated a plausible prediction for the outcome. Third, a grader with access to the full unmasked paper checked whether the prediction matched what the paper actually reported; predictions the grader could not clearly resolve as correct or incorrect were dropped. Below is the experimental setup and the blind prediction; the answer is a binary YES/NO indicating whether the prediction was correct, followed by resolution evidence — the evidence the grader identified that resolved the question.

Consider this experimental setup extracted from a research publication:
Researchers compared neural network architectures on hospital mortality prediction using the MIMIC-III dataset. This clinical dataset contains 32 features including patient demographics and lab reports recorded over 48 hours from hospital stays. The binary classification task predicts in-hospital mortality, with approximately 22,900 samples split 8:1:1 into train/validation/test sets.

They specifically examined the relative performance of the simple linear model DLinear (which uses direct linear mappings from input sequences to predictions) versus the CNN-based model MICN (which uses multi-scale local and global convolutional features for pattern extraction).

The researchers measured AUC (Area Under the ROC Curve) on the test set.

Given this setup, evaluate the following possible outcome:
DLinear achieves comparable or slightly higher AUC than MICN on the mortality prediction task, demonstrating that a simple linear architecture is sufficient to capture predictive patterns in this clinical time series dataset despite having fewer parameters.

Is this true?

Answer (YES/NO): YES